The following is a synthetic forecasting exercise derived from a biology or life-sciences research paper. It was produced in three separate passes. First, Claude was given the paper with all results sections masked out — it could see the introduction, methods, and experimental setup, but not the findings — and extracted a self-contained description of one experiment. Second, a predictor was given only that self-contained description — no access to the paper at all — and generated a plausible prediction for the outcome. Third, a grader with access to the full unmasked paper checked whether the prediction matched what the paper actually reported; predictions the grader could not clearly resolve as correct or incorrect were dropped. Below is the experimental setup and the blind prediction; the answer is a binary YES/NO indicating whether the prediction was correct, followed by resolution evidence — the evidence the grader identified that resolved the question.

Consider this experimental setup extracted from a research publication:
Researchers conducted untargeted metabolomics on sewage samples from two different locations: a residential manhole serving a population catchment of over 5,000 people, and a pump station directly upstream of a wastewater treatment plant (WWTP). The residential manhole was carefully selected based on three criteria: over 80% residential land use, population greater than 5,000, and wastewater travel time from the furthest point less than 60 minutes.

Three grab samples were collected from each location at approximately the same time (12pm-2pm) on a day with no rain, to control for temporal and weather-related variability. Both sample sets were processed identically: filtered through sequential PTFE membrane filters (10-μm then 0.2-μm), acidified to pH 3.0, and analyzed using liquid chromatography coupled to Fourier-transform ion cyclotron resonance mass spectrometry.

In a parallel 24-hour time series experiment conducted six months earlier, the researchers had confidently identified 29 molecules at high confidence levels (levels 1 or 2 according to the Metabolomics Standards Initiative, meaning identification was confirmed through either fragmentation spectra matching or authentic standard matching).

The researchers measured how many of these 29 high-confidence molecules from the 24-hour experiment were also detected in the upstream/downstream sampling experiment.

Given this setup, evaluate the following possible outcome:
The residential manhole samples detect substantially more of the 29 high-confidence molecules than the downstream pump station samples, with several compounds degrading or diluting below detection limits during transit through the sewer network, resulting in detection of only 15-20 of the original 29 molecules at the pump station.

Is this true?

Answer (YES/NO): NO